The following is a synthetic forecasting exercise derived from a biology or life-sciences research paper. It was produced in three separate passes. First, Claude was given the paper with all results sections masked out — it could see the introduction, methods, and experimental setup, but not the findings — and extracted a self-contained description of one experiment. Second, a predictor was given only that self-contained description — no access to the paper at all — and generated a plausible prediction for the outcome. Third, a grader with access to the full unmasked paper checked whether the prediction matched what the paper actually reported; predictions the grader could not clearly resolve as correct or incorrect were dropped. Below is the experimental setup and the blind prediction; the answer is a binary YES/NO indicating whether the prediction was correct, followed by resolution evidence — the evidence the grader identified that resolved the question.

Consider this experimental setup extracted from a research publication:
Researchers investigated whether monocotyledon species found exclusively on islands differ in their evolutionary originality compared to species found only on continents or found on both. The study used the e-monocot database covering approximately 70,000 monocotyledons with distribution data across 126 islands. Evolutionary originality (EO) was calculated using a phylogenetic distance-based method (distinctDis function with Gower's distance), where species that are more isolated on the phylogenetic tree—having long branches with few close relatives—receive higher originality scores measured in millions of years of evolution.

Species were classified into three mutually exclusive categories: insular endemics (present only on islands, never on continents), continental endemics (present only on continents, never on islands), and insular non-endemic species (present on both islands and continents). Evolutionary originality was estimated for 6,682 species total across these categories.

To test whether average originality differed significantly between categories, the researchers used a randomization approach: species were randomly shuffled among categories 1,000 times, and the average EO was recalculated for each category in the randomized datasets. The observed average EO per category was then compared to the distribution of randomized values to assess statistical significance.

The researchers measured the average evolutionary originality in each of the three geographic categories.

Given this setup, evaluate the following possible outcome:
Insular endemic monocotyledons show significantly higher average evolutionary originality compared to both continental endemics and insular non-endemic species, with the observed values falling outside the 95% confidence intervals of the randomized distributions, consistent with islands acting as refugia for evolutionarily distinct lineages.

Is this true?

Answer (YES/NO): NO